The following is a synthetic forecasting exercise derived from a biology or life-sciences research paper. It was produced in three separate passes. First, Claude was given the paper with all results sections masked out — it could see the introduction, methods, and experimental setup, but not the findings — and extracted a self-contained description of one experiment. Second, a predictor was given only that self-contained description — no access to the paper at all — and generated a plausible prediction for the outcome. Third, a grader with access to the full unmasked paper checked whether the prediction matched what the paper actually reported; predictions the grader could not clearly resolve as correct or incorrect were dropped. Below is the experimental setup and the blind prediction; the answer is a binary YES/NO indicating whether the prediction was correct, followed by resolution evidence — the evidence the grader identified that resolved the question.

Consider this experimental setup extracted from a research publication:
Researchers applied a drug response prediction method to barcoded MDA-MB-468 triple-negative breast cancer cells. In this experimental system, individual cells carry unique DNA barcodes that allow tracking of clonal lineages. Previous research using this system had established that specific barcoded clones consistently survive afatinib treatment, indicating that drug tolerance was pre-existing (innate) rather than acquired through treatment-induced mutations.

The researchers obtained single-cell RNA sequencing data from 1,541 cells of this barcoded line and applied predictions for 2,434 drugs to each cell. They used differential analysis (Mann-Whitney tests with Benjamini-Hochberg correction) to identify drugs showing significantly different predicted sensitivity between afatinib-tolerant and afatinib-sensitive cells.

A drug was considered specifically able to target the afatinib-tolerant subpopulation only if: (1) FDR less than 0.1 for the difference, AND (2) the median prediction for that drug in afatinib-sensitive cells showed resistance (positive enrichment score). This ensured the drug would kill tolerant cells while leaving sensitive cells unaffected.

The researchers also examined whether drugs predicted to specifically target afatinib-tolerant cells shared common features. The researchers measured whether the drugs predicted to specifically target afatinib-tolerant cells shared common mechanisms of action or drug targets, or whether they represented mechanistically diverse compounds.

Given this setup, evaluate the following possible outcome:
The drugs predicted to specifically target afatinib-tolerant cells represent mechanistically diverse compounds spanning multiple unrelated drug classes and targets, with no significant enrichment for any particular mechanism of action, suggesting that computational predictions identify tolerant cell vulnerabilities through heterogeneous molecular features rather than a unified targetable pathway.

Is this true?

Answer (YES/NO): NO